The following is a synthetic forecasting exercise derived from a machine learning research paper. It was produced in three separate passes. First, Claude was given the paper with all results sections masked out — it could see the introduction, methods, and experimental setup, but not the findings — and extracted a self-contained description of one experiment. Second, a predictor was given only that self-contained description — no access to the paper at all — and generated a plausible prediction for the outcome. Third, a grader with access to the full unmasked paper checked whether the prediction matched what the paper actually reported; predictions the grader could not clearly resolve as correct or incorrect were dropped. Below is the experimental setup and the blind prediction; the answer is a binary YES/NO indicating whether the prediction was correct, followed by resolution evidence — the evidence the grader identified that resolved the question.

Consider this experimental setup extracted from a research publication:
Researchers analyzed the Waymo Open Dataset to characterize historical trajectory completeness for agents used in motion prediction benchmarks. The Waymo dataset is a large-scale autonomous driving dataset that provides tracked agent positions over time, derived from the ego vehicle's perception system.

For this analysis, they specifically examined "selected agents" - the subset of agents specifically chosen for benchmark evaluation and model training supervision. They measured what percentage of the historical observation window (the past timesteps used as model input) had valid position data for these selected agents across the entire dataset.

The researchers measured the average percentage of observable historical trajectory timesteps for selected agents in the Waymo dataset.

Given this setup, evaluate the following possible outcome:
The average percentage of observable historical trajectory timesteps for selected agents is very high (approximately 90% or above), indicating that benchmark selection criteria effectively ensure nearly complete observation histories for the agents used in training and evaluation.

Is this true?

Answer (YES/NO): YES